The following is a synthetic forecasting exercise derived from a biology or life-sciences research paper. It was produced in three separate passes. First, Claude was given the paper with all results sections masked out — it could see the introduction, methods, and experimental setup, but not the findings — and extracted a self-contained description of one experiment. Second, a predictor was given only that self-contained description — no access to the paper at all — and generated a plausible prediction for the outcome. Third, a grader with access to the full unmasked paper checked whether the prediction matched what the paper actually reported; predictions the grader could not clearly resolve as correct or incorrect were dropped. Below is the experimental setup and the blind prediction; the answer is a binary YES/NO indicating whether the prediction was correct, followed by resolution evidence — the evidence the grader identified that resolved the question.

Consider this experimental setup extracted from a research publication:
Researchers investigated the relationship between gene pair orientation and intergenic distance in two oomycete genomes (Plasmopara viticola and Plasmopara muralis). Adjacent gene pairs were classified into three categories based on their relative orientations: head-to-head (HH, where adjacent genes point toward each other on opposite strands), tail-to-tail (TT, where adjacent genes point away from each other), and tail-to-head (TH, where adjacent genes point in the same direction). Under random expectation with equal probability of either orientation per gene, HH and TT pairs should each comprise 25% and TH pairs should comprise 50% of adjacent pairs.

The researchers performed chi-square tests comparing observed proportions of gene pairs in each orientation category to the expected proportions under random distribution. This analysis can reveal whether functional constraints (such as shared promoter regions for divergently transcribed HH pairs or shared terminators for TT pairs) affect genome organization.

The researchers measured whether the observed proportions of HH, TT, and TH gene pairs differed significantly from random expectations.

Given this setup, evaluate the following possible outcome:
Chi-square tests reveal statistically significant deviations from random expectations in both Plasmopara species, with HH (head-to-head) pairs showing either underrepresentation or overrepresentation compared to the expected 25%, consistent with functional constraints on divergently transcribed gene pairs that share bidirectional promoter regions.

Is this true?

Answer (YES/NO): YES